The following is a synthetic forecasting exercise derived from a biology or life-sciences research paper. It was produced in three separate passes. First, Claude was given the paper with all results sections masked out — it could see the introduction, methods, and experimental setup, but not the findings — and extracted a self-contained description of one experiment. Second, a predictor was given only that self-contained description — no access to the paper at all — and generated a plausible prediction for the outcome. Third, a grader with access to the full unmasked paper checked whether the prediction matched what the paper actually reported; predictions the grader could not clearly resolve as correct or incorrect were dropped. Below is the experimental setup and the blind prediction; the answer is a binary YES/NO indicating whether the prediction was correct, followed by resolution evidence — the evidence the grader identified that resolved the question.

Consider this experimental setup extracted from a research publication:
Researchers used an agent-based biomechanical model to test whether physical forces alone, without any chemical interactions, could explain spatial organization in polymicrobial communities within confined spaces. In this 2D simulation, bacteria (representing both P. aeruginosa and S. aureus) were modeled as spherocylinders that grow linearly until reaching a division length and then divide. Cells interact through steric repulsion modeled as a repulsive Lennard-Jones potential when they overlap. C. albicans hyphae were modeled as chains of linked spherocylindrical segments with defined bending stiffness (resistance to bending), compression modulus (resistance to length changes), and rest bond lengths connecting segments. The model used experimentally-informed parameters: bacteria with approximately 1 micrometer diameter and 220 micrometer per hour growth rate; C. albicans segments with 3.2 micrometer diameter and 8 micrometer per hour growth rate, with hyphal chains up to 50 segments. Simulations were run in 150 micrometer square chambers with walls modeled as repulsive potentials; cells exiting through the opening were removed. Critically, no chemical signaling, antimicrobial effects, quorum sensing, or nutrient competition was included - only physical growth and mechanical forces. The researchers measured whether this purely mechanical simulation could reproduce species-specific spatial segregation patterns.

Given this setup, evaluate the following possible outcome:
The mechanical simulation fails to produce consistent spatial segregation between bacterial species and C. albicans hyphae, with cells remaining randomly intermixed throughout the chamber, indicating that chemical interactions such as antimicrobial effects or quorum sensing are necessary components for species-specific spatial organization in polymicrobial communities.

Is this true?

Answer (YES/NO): NO